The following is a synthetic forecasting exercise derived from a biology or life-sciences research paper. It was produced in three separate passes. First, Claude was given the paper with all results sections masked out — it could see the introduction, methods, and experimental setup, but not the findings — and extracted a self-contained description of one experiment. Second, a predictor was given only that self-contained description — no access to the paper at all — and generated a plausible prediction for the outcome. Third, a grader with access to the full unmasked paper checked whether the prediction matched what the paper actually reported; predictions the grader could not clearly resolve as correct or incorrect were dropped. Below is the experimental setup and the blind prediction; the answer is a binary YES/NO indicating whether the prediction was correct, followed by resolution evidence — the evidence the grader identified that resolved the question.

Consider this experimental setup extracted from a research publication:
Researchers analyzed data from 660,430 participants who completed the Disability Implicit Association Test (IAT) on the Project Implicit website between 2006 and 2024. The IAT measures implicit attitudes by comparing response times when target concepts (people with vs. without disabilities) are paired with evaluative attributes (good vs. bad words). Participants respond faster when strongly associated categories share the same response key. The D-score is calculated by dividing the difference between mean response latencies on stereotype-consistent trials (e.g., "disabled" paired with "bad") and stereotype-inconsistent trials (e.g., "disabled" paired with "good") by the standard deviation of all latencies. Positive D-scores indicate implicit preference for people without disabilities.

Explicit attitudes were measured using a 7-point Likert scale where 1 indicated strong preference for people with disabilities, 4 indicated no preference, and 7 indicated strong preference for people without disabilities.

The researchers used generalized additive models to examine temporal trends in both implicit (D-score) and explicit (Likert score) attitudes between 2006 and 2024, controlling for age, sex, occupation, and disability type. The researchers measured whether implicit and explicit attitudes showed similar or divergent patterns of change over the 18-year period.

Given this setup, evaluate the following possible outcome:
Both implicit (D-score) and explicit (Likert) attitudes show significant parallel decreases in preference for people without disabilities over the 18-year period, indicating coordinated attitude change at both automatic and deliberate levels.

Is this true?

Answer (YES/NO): NO